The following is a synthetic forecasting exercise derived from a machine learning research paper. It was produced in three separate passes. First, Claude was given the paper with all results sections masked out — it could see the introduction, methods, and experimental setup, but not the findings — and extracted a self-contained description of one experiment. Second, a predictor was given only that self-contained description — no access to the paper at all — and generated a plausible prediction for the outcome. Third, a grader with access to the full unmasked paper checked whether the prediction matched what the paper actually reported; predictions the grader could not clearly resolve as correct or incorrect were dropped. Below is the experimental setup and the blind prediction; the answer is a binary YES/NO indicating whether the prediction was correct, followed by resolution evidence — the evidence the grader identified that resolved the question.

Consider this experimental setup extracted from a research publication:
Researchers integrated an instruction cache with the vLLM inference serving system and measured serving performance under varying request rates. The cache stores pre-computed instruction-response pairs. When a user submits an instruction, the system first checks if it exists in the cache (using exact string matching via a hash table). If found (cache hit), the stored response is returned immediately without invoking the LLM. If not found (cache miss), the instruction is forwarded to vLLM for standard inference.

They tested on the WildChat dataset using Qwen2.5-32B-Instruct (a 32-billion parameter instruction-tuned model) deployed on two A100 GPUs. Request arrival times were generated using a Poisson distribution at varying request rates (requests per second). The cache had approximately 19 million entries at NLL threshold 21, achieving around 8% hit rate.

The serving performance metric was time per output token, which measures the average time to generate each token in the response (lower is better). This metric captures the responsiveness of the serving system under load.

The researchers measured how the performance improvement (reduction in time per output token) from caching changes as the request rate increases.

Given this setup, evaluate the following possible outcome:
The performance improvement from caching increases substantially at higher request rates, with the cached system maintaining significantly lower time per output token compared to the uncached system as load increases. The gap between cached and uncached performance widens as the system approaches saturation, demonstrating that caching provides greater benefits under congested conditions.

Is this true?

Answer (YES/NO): YES